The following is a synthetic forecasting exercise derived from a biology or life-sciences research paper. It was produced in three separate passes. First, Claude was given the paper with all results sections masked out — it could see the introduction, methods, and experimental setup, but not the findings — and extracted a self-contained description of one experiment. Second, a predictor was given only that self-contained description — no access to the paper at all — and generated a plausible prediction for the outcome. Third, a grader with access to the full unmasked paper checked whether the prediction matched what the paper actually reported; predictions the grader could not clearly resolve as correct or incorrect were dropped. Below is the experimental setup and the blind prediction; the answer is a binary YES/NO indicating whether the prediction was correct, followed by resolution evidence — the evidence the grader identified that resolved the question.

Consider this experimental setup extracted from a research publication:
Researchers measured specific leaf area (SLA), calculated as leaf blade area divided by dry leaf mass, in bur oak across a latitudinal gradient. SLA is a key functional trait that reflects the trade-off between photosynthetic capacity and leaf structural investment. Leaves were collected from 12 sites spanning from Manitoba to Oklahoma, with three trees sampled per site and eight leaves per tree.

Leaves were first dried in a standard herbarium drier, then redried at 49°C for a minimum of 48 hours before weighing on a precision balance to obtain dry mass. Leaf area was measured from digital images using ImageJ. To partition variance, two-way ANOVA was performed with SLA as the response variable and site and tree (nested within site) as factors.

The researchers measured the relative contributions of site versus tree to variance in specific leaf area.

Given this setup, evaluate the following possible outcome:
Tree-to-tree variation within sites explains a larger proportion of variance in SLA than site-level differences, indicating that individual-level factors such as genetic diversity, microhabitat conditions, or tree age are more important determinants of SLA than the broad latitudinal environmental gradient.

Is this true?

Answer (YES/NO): NO